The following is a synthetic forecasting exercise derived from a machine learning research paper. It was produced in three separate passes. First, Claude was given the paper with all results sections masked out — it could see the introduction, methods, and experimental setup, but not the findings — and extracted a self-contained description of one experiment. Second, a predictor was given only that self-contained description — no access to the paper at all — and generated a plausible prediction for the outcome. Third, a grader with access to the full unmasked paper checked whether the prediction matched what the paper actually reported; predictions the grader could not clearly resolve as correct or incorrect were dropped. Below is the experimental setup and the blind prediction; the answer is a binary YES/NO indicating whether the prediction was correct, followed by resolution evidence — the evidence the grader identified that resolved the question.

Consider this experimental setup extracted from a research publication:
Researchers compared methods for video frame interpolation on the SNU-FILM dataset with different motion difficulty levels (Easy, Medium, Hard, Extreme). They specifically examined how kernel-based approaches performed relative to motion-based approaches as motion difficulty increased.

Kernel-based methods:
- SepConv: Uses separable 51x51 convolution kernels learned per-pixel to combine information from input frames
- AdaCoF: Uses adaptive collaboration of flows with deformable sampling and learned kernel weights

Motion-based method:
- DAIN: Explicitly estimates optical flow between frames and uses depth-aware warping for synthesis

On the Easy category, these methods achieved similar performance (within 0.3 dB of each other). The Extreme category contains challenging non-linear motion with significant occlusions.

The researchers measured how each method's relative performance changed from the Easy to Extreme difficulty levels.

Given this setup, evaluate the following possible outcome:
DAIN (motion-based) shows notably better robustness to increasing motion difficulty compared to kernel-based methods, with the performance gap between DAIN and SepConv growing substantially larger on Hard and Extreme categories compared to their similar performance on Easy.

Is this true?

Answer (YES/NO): YES